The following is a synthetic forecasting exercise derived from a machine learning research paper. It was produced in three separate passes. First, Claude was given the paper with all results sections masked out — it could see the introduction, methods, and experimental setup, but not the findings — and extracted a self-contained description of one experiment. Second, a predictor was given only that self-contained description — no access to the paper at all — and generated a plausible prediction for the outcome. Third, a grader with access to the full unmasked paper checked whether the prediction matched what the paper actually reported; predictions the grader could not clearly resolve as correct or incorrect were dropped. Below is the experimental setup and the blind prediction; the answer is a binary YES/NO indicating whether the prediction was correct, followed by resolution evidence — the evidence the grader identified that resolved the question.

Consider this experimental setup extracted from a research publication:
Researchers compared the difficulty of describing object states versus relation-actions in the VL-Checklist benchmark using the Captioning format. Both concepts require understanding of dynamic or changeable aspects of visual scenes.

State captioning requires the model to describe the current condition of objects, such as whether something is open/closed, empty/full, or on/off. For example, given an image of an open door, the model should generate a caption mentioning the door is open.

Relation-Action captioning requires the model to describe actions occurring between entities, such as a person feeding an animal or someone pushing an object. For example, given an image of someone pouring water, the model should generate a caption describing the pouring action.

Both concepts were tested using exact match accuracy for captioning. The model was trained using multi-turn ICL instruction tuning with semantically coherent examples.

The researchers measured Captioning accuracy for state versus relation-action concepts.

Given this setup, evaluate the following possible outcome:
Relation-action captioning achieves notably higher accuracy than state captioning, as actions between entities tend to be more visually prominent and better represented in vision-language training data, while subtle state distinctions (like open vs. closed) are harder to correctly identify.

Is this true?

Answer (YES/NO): YES